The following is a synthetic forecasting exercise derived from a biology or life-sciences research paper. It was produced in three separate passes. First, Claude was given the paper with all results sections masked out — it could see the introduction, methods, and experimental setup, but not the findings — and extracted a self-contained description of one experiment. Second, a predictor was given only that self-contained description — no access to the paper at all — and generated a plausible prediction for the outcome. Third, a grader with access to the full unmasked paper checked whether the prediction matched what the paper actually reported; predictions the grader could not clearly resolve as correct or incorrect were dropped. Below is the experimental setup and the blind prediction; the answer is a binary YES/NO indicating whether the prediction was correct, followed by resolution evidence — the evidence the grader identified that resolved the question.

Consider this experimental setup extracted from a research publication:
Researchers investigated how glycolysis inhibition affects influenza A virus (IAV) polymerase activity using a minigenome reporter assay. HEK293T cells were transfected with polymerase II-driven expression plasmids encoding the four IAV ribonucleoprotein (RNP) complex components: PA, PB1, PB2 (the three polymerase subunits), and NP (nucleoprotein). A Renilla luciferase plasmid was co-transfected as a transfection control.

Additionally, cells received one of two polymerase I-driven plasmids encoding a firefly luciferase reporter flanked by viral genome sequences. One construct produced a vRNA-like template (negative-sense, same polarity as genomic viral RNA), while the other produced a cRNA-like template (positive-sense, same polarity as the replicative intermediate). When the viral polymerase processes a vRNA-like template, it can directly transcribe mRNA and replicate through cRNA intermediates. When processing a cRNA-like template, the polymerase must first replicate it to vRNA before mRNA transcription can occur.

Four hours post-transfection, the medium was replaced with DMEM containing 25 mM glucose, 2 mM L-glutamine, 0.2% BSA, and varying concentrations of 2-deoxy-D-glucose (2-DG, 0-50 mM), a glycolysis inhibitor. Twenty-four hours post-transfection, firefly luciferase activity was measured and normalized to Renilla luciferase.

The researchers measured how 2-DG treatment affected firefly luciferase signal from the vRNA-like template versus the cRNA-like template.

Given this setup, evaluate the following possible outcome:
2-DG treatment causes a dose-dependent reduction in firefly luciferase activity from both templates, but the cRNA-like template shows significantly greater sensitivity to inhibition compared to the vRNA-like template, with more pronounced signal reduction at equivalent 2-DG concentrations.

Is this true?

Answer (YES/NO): NO